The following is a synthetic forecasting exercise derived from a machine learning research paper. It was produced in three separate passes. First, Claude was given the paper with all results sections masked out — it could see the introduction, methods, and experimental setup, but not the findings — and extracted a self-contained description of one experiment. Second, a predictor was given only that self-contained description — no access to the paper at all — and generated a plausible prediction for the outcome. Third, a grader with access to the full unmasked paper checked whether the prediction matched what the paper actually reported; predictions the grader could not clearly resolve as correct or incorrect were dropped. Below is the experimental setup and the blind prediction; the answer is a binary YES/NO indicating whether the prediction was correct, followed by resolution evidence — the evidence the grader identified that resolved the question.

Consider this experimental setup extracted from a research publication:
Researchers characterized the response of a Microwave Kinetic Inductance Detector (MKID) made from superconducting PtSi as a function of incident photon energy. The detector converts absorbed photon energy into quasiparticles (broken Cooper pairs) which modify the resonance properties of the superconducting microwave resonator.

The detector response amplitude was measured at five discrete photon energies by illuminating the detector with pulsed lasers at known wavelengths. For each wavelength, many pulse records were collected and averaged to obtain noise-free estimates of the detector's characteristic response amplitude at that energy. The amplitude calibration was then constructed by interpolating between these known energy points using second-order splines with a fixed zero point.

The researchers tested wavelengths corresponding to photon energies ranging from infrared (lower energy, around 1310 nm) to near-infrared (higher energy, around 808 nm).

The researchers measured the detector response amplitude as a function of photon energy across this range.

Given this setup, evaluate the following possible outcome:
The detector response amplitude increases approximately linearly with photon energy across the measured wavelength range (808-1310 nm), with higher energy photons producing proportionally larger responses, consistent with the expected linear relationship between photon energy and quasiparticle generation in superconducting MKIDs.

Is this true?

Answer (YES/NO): NO